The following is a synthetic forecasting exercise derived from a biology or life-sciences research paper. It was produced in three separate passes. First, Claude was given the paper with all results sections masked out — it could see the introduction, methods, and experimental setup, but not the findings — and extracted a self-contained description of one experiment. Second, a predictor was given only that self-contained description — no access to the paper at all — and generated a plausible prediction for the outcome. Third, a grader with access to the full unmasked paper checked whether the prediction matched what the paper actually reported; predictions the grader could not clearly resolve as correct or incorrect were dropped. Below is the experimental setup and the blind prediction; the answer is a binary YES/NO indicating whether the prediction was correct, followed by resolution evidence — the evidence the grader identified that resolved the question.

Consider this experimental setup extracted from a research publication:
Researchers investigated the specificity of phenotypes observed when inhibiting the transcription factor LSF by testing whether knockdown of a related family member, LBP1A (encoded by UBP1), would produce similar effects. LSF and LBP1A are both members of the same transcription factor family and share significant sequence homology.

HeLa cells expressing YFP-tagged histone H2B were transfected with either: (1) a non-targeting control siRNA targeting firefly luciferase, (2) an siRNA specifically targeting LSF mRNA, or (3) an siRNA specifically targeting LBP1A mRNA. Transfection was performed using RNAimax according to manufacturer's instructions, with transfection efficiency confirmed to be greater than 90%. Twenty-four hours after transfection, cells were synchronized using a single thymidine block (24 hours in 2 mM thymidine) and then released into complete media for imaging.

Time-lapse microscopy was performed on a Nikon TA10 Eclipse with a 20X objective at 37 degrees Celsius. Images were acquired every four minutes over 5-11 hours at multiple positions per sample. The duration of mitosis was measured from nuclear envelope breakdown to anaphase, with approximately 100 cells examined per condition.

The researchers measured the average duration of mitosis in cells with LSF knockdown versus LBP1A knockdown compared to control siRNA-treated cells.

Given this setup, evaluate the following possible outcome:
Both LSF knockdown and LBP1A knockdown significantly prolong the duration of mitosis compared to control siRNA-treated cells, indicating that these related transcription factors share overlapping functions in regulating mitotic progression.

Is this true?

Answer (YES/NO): NO